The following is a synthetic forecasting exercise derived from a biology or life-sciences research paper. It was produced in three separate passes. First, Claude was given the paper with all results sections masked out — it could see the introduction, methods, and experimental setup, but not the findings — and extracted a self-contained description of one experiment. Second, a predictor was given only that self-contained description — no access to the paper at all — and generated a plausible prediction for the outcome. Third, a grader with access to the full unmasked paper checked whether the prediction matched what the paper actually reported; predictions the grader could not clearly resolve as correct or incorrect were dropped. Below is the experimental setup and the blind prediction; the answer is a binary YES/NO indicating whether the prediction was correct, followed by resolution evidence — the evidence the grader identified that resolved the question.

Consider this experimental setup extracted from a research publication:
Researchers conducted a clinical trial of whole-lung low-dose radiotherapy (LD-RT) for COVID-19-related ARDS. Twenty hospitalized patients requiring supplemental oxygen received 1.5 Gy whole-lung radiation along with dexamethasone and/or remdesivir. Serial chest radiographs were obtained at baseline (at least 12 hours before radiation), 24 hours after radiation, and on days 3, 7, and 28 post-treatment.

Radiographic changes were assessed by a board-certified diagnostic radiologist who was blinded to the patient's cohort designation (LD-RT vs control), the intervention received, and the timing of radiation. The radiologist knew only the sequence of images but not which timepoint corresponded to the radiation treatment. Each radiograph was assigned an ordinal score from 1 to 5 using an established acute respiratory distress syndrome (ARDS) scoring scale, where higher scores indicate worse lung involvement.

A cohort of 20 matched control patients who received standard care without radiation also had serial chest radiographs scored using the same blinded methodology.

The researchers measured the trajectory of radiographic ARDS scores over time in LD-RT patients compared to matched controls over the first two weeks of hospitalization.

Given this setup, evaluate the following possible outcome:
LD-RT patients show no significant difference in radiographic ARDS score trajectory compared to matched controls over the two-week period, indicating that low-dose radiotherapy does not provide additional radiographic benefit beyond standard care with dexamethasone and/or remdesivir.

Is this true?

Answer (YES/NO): YES